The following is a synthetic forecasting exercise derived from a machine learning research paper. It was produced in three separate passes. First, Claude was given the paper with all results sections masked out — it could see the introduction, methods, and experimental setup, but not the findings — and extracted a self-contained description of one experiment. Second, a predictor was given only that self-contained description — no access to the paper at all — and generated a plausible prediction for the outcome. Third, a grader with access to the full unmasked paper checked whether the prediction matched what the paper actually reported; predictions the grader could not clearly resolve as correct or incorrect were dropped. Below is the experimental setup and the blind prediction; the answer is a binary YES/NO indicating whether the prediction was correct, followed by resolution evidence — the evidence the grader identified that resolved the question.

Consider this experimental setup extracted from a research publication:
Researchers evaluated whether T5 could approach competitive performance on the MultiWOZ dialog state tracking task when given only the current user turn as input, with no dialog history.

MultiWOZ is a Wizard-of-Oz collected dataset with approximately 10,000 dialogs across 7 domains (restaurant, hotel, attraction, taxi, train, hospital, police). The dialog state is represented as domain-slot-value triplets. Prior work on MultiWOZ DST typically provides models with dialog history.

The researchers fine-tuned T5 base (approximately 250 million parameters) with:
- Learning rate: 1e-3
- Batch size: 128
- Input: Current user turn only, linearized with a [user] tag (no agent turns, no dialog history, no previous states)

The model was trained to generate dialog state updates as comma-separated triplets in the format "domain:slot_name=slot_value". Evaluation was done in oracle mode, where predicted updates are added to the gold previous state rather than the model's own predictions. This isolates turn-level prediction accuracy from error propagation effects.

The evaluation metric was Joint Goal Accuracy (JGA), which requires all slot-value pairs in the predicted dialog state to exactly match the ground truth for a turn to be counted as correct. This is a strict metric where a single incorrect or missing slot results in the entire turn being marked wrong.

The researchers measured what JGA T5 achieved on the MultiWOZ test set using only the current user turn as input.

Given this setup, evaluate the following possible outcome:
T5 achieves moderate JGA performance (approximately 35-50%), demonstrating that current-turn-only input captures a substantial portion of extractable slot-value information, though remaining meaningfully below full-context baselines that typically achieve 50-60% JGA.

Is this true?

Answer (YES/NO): NO